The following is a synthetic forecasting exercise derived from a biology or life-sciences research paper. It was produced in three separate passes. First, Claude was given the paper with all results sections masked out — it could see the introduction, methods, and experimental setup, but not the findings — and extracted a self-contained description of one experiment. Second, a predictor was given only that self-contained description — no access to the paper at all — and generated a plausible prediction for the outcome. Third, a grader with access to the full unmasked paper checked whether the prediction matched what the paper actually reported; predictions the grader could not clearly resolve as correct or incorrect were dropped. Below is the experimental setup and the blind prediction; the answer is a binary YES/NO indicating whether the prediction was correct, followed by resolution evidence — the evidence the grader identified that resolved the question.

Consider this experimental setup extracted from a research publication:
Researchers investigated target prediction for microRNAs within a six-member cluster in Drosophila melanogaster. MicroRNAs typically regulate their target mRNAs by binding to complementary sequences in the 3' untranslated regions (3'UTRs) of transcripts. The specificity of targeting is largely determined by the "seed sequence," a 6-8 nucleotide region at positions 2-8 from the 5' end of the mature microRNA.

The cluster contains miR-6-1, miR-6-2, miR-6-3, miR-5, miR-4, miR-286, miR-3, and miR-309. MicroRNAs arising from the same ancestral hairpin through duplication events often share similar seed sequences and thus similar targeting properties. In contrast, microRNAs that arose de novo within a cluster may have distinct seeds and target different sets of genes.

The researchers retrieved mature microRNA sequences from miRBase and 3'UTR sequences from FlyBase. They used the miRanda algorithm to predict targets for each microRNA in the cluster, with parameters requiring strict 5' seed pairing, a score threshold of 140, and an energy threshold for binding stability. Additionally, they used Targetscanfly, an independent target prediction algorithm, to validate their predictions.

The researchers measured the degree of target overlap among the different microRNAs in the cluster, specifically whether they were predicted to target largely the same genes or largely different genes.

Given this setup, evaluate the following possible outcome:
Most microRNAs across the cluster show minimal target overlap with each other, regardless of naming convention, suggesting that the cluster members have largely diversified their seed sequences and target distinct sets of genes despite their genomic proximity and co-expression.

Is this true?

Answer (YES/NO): NO